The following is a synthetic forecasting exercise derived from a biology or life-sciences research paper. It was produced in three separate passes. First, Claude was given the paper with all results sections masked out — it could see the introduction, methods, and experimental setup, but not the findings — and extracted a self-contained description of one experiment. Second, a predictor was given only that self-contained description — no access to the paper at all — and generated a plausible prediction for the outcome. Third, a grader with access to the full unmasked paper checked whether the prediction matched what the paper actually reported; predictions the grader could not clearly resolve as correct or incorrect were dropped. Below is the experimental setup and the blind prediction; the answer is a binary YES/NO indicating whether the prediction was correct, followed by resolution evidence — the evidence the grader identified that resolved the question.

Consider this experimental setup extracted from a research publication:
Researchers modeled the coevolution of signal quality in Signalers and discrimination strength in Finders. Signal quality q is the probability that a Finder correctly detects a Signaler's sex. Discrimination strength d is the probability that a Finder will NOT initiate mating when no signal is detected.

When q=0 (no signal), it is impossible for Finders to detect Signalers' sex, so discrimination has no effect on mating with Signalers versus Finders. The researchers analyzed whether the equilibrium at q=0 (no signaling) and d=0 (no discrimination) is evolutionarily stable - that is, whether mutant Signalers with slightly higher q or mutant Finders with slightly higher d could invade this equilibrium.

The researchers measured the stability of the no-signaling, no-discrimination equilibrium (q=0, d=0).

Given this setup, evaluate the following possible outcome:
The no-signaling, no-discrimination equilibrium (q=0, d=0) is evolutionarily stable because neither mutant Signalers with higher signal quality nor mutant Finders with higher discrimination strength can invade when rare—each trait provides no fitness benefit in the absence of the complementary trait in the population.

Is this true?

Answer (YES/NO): YES